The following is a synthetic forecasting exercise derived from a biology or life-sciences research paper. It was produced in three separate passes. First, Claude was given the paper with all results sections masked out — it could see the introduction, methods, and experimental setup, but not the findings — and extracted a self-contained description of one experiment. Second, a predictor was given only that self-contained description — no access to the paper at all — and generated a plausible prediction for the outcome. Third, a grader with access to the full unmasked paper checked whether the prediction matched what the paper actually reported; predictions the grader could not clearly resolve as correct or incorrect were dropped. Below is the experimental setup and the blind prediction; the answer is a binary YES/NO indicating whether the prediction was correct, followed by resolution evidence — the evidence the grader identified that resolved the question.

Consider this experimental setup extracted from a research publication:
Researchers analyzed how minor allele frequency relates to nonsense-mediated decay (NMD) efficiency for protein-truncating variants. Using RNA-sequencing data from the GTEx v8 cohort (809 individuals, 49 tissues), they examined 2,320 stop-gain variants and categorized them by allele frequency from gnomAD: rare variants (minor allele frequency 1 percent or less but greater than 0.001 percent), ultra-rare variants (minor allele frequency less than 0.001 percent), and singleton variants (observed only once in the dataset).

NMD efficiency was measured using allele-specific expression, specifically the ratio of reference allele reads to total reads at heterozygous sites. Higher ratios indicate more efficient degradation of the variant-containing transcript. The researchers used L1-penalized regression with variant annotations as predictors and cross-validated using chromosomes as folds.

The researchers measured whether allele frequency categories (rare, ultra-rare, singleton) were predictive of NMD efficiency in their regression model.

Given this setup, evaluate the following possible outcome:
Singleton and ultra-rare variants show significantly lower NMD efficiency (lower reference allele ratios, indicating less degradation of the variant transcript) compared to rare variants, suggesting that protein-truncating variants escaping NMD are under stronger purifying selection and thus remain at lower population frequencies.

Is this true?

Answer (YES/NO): NO